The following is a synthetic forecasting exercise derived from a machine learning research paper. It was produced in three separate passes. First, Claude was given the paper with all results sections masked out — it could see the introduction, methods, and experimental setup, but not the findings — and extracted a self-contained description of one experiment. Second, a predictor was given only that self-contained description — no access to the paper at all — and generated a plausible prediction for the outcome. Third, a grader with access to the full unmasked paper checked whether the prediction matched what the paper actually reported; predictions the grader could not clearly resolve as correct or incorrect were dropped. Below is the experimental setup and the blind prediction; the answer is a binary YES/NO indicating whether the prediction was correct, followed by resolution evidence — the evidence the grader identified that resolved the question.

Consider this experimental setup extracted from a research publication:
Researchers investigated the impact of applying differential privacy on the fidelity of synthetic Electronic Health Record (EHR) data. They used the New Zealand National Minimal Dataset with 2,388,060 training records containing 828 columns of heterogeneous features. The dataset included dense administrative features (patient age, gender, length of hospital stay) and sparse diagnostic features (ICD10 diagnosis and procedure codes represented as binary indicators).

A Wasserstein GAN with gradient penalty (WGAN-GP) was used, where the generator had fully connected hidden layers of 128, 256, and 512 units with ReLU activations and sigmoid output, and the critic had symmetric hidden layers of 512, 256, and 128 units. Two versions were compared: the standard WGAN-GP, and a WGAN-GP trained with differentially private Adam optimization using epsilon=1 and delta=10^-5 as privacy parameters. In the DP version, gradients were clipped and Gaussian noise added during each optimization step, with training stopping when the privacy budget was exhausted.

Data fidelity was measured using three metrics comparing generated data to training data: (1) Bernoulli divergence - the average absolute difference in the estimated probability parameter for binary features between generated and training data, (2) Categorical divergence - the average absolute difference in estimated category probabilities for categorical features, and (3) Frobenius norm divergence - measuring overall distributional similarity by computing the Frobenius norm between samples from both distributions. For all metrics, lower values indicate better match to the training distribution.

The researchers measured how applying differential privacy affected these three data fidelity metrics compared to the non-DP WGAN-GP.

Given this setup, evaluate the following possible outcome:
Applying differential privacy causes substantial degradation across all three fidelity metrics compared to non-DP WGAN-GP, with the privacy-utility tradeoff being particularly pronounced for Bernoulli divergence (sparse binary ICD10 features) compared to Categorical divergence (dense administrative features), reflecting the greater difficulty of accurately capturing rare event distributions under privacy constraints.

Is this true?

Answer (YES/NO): NO